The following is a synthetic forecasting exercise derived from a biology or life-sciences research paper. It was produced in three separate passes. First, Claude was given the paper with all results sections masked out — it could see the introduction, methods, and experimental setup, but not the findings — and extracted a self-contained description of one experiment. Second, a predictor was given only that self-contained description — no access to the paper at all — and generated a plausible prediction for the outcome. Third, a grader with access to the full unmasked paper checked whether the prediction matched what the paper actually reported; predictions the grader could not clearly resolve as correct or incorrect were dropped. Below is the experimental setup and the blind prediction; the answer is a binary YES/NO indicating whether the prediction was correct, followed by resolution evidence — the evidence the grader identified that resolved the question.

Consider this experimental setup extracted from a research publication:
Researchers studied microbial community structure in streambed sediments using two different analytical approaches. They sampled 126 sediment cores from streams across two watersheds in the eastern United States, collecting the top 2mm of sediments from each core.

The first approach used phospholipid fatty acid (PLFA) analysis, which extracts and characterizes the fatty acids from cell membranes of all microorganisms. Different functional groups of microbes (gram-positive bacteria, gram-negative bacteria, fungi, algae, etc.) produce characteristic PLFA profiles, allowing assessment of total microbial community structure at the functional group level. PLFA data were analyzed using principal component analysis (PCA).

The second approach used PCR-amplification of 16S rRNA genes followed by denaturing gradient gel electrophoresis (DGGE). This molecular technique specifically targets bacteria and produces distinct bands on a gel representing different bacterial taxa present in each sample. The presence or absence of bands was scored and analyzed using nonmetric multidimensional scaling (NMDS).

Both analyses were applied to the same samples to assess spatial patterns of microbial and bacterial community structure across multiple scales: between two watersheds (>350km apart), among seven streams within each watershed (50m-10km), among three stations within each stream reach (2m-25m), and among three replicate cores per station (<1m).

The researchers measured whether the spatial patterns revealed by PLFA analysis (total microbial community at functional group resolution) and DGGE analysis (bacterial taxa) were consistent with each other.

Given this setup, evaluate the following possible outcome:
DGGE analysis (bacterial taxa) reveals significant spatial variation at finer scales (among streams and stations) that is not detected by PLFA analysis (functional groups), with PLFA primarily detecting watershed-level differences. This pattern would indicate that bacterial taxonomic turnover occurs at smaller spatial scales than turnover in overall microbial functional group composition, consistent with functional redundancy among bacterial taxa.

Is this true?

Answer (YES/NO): NO